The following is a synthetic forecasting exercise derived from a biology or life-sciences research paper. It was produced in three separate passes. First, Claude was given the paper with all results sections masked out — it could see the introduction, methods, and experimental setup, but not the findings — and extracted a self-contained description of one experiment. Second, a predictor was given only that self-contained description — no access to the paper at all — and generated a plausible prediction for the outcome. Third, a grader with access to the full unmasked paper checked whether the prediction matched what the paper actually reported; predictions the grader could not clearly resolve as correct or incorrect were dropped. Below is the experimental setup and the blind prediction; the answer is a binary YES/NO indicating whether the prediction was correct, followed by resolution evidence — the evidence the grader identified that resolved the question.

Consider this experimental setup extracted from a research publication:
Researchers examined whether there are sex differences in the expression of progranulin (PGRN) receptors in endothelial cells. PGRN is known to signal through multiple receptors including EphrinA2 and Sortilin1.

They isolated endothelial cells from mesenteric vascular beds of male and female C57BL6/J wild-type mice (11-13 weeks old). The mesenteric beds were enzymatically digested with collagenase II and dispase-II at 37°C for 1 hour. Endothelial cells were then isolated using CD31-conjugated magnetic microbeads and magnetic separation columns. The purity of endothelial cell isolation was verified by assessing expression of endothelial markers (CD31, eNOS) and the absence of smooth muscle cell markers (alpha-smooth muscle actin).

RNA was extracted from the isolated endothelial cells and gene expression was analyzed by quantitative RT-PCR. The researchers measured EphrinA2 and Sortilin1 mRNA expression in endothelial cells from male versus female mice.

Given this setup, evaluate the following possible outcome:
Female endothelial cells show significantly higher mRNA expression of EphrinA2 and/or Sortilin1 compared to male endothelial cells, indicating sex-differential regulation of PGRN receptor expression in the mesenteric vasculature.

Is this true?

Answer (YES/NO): NO